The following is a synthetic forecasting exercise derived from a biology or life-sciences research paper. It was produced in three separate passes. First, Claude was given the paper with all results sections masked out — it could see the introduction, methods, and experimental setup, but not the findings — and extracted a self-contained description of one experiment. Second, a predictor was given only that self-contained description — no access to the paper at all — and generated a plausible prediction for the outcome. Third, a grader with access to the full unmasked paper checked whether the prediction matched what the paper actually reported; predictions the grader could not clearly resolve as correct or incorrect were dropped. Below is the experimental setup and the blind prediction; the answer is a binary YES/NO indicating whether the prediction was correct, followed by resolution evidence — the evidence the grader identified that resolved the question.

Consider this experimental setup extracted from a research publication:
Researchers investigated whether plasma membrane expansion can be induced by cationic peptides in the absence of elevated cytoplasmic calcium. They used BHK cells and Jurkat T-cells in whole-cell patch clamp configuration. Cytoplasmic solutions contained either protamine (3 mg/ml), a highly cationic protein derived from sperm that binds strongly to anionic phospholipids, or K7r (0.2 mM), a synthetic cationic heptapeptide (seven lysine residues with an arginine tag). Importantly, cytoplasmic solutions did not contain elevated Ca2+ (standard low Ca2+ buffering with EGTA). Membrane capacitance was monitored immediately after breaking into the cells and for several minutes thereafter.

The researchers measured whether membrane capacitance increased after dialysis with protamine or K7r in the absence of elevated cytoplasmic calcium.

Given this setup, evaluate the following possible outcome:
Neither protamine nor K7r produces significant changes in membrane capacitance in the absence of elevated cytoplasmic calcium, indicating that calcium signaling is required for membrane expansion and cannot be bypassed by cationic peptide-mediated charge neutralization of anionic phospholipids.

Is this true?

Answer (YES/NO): NO